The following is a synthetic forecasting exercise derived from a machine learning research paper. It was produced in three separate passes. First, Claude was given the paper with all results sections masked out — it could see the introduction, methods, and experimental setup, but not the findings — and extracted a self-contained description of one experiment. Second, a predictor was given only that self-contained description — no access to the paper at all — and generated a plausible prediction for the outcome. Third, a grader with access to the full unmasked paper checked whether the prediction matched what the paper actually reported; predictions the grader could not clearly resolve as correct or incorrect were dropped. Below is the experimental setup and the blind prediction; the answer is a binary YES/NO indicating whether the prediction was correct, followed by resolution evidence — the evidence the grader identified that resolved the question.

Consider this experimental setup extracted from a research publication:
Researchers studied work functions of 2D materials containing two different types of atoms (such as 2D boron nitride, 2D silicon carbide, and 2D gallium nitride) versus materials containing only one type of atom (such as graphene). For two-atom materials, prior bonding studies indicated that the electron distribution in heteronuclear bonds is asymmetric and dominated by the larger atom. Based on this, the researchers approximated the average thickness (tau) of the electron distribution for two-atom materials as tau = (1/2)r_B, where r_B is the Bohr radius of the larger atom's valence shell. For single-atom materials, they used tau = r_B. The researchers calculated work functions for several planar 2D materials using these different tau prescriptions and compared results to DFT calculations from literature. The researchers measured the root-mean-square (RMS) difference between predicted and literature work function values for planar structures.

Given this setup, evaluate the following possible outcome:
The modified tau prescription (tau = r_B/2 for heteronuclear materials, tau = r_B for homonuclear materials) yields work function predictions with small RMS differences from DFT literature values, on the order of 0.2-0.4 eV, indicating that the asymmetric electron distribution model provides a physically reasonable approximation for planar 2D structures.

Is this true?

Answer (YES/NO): NO